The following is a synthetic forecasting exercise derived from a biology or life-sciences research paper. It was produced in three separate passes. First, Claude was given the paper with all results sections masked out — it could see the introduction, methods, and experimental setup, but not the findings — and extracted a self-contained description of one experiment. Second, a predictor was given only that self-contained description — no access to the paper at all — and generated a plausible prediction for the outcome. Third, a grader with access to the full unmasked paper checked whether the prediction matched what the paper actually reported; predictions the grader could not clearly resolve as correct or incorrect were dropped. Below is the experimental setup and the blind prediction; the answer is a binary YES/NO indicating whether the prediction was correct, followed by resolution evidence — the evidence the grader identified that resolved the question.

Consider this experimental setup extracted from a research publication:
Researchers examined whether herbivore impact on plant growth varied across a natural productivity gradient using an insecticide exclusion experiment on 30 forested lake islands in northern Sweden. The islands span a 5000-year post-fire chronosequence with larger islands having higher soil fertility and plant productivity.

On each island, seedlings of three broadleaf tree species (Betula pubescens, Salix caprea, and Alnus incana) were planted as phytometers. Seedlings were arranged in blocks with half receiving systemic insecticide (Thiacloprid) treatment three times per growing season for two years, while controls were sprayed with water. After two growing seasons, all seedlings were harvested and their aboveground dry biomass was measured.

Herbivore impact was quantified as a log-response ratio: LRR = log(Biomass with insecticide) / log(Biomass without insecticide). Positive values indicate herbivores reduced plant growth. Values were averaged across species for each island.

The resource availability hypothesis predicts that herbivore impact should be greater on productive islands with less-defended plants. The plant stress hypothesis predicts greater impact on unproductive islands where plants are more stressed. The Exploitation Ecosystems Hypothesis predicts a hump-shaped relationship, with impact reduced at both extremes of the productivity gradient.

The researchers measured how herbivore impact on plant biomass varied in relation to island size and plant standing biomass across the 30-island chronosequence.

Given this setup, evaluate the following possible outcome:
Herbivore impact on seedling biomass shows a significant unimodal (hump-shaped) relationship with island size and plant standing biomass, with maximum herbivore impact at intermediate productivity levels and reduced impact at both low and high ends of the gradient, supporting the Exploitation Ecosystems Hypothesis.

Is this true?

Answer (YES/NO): NO